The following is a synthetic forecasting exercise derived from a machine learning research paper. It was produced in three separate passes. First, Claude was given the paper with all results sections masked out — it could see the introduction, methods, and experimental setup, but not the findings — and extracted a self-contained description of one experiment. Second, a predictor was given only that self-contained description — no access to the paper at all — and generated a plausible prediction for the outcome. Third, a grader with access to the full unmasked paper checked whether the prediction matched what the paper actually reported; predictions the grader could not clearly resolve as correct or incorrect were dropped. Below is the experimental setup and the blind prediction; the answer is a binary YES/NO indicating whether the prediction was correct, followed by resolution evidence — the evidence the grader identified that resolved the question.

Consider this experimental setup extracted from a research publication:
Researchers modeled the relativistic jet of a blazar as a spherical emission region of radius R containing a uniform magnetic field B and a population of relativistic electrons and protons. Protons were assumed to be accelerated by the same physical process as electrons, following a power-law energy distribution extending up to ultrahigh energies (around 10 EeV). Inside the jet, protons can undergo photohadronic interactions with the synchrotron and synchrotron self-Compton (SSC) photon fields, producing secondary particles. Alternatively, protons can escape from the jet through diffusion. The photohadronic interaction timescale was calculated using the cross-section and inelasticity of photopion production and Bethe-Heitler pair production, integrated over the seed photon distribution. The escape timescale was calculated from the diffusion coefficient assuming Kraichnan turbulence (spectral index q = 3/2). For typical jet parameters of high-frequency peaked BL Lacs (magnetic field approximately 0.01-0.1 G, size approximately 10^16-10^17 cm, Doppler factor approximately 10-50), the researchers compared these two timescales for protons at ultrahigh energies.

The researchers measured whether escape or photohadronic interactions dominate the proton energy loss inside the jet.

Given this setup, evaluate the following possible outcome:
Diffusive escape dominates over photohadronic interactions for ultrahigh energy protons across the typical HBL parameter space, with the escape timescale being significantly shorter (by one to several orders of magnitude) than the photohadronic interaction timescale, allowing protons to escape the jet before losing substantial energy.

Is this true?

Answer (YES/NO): YES